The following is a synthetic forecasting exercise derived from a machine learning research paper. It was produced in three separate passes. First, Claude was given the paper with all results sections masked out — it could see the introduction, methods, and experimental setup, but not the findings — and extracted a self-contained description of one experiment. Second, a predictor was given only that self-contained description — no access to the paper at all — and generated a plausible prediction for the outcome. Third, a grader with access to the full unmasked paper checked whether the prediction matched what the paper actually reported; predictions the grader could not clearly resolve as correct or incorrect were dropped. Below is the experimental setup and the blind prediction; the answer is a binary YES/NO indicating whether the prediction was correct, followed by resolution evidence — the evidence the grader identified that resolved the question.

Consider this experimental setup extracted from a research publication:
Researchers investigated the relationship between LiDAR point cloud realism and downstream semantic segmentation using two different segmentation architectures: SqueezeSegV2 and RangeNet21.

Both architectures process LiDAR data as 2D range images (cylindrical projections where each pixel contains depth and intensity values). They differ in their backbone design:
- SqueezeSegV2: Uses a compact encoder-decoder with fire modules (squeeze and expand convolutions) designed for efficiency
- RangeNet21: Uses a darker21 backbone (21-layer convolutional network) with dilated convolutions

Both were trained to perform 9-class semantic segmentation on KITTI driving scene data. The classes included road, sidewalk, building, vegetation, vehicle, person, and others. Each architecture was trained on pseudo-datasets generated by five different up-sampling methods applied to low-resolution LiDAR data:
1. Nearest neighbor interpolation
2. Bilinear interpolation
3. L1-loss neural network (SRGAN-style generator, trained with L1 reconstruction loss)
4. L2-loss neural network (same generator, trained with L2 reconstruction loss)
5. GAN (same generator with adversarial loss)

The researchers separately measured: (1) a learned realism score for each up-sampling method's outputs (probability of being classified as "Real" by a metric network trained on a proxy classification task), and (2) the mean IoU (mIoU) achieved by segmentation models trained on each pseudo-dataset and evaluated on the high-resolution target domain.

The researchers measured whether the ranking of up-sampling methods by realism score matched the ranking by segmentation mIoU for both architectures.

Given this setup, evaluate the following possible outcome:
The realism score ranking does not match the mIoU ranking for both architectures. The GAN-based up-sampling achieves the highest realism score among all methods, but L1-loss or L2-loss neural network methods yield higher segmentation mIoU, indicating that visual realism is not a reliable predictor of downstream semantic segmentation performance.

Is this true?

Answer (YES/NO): NO